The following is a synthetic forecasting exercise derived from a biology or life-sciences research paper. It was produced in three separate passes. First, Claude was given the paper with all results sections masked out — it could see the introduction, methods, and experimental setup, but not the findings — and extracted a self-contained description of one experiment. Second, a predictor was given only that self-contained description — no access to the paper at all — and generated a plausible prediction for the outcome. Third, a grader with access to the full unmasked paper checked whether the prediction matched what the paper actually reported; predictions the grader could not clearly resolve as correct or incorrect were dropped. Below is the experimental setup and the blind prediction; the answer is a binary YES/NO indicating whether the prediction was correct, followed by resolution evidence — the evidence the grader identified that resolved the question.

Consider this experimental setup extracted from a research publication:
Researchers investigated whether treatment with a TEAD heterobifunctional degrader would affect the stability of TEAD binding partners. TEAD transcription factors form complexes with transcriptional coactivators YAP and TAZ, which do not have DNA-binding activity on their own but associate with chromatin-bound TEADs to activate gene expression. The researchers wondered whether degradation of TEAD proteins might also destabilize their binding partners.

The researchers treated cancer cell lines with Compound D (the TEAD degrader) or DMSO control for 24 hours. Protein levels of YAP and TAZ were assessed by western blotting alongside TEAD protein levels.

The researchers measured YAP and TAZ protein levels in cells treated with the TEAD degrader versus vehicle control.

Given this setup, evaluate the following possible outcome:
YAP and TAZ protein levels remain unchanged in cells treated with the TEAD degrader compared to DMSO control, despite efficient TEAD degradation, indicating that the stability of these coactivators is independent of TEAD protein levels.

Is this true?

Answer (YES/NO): YES